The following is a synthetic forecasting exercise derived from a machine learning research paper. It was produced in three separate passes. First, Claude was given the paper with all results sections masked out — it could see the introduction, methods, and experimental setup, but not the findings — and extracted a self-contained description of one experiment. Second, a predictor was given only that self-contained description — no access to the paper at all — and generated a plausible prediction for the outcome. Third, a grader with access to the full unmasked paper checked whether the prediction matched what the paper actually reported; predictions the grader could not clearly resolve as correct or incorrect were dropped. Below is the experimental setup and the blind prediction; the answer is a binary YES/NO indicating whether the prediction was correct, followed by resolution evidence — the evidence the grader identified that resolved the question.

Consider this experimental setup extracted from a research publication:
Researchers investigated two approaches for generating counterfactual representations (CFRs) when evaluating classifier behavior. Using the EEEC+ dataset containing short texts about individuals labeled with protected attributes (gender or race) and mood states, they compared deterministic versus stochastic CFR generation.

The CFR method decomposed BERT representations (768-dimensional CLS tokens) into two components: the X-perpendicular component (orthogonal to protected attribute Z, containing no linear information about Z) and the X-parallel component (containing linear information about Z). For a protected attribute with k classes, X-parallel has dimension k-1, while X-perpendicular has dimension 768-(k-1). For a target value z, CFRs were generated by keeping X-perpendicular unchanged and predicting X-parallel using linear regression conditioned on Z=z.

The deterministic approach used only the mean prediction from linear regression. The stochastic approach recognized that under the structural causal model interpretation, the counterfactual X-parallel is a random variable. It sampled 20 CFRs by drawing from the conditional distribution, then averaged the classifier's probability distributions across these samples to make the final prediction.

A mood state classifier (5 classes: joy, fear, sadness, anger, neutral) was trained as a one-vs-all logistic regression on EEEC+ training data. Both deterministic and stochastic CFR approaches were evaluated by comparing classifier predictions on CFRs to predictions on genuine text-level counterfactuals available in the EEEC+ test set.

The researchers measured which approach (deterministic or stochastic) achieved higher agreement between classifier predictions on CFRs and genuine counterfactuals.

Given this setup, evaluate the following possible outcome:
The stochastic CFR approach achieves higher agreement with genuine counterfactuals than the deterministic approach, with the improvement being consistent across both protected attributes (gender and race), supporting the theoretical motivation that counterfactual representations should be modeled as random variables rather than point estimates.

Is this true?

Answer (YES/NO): NO